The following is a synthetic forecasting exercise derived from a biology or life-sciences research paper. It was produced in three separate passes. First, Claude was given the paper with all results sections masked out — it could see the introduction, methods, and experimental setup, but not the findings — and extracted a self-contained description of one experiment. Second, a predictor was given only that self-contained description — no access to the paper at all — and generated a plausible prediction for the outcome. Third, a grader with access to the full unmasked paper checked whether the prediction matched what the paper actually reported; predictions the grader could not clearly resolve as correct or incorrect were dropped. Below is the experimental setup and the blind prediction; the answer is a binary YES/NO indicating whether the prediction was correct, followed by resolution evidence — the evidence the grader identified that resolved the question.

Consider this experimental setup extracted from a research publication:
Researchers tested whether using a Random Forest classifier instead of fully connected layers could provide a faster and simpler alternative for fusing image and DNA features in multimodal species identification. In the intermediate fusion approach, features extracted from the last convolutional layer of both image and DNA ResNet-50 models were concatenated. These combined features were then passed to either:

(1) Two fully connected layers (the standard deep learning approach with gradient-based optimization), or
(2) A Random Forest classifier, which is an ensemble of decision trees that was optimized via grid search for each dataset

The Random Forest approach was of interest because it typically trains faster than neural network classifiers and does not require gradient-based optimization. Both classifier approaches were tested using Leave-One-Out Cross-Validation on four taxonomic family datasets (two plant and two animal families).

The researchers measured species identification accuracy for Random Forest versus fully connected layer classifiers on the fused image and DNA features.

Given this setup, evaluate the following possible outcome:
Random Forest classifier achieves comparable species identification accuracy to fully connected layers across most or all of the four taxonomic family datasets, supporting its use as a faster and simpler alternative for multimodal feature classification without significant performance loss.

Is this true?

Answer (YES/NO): NO